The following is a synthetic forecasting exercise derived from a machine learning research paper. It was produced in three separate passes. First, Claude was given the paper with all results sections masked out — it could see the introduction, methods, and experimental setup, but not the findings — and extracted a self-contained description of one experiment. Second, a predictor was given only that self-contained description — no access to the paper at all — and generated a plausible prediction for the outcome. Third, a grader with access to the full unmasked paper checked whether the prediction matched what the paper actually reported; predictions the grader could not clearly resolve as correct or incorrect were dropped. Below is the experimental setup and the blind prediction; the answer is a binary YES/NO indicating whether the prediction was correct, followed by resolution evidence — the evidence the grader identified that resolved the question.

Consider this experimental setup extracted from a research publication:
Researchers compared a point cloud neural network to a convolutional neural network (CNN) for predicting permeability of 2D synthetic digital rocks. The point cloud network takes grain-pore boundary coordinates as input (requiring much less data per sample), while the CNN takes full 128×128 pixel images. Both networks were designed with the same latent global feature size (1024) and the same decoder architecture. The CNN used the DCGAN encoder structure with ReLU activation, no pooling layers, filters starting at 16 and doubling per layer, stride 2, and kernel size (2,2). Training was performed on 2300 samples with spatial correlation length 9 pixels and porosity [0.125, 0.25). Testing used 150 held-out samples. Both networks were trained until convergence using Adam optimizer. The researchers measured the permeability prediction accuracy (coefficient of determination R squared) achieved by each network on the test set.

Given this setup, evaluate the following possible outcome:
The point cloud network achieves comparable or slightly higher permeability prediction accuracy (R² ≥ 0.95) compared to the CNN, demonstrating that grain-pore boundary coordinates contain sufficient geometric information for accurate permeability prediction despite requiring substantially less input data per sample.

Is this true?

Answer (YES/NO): YES